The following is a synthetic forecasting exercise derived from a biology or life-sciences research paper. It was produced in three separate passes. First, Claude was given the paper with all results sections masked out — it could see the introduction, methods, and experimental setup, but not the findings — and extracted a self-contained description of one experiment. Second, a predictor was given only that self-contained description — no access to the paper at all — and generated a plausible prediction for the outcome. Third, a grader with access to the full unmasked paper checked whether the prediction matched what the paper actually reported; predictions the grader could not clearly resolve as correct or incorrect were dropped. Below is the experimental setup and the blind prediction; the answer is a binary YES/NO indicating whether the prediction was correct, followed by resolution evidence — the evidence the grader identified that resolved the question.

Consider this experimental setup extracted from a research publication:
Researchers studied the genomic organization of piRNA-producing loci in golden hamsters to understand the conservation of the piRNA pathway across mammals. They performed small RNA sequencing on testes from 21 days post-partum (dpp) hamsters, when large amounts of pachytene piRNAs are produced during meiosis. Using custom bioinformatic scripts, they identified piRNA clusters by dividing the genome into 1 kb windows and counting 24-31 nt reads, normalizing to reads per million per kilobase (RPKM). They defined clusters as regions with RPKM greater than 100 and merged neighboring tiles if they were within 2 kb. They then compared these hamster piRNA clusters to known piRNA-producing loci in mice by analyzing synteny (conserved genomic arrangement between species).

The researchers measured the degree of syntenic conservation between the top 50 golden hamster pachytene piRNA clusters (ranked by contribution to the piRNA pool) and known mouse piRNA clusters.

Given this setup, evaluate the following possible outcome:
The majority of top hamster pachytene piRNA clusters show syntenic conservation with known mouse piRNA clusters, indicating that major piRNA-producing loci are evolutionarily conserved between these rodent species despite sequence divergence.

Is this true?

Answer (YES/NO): YES